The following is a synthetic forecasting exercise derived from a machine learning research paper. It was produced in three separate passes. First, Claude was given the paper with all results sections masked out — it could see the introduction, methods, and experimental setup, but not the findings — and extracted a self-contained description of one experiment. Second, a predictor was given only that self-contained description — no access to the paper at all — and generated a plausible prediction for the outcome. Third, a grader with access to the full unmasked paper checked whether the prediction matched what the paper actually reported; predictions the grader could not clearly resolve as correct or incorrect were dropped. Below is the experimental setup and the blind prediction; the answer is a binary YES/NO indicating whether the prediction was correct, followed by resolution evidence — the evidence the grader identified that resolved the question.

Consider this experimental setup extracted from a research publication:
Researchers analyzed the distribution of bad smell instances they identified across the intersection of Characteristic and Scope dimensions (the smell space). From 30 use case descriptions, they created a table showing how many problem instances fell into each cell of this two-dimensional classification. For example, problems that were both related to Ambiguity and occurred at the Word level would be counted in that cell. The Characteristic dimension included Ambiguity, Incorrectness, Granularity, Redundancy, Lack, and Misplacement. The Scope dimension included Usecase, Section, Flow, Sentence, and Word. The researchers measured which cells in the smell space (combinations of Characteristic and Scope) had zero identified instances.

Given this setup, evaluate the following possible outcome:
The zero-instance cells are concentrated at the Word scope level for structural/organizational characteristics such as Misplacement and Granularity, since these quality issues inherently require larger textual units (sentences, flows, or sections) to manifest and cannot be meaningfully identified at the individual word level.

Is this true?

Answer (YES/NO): NO